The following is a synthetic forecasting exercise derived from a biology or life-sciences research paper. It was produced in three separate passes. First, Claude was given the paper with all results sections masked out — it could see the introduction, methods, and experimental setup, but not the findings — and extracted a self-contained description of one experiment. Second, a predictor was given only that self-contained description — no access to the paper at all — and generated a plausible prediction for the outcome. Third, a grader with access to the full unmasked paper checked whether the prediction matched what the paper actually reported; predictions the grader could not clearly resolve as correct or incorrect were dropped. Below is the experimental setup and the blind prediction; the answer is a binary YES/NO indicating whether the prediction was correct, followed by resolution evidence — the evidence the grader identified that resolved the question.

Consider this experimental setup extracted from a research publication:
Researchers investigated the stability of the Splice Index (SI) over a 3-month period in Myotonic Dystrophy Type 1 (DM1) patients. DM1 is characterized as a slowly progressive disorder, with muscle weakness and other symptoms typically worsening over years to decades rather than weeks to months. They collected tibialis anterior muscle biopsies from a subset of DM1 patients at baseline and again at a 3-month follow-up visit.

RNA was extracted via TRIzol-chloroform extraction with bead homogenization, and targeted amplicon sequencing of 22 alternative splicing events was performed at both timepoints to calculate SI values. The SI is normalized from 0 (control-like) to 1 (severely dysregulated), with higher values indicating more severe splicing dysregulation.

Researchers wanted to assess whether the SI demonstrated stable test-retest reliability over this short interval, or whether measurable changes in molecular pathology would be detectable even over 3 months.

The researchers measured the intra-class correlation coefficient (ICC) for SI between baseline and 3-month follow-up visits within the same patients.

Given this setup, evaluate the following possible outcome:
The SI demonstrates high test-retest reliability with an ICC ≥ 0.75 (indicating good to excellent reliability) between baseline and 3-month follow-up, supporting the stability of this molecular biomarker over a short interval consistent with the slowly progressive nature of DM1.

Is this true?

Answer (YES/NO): NO